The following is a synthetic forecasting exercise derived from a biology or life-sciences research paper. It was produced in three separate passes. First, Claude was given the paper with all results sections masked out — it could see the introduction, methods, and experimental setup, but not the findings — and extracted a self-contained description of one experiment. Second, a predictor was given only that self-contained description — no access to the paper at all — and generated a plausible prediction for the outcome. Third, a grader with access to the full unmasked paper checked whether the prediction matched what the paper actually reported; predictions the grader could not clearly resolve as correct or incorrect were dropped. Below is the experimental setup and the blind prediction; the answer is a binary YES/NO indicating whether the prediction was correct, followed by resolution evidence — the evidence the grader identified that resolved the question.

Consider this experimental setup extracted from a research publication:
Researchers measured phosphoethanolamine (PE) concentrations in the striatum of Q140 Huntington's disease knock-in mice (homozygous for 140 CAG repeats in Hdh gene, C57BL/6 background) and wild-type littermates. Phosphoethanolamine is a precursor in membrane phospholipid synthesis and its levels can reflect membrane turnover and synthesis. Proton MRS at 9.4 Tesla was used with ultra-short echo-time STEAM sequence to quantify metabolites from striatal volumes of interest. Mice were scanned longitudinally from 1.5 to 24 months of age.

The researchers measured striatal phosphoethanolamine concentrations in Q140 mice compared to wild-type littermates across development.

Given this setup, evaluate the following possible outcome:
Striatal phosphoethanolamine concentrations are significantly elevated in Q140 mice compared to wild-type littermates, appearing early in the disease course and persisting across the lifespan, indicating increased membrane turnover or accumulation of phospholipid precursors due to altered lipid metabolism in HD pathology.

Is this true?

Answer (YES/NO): NO